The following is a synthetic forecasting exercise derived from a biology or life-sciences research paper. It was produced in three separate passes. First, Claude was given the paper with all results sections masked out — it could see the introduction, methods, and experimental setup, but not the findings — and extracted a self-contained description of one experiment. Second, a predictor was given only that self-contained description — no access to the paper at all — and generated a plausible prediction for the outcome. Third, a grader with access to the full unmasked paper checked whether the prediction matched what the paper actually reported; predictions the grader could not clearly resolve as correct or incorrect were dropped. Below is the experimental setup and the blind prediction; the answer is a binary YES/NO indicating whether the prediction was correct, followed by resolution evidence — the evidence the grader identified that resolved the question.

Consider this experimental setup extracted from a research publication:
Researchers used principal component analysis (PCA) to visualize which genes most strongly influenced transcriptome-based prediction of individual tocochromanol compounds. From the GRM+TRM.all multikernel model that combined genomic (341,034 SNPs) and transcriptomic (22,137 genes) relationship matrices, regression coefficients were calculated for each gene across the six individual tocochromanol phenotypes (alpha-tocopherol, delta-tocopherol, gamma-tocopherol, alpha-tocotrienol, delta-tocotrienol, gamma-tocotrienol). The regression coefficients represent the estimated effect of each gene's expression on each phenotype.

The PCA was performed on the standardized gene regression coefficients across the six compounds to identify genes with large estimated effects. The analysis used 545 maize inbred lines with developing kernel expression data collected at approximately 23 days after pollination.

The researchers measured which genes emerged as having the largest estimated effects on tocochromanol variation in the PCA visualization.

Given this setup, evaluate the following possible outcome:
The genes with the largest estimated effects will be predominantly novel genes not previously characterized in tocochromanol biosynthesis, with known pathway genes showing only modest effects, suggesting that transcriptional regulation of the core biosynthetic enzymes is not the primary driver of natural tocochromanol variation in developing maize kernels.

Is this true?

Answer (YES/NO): NO